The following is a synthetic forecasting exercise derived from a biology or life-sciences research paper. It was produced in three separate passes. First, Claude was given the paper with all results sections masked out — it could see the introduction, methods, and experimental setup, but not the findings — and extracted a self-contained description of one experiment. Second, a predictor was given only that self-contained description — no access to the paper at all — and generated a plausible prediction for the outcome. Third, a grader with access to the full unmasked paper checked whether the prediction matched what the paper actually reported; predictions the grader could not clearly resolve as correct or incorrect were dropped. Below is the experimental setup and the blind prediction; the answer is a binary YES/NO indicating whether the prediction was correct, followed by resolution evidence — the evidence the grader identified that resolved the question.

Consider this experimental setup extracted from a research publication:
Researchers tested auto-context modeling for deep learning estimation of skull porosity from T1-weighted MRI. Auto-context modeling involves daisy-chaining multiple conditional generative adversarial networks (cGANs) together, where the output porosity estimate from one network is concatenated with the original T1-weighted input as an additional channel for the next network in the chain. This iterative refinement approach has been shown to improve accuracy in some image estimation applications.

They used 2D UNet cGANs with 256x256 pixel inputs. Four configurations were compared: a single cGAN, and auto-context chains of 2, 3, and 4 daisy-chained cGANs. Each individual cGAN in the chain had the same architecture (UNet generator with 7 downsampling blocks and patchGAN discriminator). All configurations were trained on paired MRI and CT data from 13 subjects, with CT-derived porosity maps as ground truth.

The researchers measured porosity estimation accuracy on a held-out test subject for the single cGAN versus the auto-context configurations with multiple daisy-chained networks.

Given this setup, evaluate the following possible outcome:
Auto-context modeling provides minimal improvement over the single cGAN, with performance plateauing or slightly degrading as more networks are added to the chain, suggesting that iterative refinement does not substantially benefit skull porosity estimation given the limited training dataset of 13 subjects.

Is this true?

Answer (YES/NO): NO